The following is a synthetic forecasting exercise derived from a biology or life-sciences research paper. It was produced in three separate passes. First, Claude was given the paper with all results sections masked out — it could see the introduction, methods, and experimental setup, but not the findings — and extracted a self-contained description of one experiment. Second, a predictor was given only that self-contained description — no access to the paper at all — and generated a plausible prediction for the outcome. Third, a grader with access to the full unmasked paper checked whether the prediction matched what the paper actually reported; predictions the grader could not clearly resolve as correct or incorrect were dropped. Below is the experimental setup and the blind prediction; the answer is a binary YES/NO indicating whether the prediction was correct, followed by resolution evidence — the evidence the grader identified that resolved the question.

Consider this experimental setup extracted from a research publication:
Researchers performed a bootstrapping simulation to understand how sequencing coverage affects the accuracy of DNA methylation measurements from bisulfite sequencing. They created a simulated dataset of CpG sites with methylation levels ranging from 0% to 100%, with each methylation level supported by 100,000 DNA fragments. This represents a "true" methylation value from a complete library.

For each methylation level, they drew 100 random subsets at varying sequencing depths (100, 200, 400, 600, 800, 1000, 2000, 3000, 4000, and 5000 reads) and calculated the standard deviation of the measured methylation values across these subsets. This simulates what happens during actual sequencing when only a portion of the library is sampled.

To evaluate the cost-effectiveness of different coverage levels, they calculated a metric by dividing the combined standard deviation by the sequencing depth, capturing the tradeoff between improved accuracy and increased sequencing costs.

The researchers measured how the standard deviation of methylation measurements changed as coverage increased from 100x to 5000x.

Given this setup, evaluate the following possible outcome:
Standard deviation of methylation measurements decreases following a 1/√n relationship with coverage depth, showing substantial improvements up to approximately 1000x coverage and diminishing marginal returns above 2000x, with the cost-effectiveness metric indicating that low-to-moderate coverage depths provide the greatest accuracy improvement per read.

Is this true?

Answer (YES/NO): NO